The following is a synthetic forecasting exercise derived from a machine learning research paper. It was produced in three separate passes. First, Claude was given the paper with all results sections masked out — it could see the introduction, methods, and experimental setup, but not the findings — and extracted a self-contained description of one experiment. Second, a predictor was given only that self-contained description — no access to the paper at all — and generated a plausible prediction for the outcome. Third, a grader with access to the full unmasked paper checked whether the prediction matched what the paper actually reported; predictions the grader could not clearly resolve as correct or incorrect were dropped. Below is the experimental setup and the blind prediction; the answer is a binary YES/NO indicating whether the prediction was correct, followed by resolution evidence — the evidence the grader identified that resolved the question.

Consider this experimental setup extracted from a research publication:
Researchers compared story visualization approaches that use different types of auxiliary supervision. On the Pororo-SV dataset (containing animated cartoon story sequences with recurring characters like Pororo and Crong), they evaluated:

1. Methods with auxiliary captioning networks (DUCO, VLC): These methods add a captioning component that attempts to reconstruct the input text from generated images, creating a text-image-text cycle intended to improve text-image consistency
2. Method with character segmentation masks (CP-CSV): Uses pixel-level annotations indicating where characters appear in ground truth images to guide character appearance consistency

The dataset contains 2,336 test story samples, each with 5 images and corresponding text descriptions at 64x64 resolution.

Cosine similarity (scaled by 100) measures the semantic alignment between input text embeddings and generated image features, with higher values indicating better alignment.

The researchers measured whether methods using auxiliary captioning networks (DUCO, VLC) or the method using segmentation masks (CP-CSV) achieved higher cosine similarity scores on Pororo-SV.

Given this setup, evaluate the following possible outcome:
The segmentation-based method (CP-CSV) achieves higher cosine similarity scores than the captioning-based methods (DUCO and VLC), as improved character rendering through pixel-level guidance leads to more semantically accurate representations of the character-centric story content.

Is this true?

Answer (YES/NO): YES